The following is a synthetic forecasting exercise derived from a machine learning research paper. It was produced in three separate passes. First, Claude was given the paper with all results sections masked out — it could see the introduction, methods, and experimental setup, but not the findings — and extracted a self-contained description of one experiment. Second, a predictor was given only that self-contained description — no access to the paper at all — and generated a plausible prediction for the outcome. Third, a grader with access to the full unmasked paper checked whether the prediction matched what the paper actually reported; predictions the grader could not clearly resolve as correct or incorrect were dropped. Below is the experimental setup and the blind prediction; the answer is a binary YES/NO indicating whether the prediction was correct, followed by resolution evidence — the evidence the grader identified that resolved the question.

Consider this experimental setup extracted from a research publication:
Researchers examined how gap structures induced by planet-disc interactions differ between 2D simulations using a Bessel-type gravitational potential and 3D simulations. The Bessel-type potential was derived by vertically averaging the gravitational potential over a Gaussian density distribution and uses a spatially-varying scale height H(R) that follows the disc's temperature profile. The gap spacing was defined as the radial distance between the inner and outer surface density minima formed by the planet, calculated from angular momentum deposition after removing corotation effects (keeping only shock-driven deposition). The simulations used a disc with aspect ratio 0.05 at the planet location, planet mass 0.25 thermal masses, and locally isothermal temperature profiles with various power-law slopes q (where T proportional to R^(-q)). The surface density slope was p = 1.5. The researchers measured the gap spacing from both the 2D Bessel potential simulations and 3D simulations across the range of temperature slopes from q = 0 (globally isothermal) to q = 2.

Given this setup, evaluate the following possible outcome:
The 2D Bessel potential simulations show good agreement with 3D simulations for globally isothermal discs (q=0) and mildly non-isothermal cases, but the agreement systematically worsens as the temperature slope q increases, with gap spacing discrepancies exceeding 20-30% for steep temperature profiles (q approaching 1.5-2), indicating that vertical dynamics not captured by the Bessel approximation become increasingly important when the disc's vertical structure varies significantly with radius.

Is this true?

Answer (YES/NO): NO